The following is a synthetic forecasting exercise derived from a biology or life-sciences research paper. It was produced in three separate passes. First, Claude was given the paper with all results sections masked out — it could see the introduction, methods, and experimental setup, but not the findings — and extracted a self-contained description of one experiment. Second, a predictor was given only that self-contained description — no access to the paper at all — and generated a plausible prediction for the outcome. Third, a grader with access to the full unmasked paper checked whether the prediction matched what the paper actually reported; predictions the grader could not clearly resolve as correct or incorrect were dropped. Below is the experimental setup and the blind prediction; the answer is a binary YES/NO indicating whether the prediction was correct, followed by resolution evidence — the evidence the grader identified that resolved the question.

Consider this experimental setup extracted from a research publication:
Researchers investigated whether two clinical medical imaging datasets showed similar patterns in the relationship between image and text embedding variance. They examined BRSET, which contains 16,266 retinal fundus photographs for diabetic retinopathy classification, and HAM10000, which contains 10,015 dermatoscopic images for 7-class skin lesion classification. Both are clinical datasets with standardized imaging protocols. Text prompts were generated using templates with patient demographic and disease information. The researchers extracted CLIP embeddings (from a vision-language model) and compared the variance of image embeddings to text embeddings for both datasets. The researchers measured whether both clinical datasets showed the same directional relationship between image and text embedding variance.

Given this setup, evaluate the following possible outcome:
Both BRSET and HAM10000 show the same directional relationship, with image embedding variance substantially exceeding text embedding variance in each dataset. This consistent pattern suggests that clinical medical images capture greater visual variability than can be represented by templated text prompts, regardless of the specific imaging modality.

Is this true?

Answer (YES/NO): NO